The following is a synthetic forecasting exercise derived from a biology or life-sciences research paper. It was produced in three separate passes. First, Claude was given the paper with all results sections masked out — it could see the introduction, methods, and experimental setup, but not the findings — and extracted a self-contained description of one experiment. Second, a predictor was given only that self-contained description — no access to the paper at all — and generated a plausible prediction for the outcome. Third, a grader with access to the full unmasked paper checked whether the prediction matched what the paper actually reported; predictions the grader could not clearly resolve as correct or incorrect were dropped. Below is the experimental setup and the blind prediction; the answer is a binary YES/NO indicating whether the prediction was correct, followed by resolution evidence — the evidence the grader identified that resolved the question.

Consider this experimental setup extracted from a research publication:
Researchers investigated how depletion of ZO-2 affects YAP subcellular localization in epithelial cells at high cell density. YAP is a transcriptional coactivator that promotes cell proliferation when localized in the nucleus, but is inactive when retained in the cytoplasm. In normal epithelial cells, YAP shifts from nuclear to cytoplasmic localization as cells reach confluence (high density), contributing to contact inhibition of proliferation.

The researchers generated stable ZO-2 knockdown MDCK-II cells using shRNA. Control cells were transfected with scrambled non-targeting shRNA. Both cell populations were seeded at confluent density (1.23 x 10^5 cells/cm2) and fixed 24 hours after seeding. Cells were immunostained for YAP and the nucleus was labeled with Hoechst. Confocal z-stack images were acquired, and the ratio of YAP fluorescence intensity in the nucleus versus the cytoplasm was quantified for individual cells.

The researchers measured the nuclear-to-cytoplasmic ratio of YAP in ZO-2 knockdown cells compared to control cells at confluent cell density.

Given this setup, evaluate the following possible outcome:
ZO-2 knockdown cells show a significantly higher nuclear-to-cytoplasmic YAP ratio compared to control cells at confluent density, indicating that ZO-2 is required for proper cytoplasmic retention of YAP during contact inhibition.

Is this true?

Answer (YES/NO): YES